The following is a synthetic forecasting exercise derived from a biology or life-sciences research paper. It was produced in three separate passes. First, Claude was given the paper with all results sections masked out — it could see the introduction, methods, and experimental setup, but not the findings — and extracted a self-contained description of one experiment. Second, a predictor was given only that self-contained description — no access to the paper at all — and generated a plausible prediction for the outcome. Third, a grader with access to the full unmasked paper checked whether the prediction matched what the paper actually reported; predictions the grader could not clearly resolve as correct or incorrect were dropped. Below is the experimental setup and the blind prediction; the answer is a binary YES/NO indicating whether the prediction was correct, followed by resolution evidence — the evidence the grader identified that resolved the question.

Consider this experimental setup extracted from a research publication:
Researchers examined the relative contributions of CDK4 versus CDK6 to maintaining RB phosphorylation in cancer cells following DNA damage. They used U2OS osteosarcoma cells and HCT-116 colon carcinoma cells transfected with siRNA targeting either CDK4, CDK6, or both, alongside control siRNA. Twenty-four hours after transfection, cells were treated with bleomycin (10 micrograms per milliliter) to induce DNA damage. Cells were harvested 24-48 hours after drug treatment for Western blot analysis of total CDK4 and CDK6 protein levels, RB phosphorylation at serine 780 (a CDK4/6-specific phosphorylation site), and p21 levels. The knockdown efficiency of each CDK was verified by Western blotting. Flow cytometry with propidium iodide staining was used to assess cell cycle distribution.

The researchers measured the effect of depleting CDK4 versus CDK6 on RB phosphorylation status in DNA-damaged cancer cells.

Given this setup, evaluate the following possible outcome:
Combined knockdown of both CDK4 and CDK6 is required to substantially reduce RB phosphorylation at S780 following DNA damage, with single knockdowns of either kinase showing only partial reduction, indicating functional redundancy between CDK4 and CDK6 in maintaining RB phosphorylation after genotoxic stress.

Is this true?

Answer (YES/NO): NO